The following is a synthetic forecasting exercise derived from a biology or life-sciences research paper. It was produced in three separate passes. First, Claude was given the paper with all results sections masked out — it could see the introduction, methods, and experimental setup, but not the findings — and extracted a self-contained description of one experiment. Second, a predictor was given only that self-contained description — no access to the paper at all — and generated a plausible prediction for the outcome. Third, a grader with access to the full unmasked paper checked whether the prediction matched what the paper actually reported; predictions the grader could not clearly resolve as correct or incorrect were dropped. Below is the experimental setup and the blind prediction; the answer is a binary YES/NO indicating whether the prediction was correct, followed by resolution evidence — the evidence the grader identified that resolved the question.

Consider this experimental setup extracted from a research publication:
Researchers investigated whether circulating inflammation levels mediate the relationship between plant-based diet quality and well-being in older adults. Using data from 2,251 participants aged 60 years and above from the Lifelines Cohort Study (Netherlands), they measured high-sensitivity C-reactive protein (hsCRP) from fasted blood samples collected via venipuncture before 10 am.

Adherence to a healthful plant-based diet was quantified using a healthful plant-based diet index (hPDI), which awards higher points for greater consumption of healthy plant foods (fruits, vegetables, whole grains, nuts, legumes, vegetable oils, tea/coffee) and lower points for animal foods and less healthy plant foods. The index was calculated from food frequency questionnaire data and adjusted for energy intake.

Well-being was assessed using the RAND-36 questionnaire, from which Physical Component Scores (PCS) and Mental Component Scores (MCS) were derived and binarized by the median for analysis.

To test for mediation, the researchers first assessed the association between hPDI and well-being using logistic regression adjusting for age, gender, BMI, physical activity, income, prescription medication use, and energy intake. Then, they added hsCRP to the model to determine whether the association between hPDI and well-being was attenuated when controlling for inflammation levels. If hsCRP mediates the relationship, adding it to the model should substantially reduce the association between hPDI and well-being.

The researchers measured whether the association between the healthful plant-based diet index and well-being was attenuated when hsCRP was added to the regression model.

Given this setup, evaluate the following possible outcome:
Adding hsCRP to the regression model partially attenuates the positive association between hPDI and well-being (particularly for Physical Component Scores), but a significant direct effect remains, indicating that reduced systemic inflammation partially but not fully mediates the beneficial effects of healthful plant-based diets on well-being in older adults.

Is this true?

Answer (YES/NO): NO